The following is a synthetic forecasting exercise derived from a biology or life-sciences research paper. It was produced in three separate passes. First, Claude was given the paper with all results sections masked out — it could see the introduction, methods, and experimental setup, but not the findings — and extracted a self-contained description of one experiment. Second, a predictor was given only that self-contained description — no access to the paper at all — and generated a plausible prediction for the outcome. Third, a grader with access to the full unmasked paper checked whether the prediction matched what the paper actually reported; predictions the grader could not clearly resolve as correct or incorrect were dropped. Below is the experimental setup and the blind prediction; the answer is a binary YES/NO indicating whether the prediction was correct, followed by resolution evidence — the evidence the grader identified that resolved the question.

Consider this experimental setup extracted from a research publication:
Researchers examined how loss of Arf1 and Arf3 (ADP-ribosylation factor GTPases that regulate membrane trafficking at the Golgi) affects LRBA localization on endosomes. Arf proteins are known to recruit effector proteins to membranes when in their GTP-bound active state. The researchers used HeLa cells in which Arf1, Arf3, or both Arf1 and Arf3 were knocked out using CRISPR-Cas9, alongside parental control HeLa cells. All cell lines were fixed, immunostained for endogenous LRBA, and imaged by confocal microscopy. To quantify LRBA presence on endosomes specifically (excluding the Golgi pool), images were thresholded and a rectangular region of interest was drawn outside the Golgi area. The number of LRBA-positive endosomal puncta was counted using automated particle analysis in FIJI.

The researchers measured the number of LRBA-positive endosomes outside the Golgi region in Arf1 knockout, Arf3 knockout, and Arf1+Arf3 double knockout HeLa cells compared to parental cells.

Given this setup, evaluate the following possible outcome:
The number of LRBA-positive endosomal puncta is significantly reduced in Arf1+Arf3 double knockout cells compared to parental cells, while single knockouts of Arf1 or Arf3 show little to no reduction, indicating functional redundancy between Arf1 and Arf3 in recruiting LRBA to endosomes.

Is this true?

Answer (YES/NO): YES